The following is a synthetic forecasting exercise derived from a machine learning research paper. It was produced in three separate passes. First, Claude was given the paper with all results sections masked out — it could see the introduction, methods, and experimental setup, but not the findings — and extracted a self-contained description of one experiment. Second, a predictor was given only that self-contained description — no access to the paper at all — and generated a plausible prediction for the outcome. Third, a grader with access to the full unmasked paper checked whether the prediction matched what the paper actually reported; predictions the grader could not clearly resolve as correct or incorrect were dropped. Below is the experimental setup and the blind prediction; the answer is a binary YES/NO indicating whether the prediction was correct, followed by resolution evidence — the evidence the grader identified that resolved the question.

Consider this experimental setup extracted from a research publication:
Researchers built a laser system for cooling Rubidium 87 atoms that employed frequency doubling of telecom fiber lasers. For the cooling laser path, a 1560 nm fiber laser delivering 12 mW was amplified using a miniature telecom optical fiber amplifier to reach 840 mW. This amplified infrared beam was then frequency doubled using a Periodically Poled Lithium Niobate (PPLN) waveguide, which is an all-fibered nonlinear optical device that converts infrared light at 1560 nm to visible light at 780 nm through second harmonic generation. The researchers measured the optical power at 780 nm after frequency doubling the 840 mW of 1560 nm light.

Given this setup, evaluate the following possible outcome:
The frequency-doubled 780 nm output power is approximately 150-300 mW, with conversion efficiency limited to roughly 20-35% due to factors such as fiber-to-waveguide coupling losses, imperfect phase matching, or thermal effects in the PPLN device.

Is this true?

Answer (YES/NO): NO